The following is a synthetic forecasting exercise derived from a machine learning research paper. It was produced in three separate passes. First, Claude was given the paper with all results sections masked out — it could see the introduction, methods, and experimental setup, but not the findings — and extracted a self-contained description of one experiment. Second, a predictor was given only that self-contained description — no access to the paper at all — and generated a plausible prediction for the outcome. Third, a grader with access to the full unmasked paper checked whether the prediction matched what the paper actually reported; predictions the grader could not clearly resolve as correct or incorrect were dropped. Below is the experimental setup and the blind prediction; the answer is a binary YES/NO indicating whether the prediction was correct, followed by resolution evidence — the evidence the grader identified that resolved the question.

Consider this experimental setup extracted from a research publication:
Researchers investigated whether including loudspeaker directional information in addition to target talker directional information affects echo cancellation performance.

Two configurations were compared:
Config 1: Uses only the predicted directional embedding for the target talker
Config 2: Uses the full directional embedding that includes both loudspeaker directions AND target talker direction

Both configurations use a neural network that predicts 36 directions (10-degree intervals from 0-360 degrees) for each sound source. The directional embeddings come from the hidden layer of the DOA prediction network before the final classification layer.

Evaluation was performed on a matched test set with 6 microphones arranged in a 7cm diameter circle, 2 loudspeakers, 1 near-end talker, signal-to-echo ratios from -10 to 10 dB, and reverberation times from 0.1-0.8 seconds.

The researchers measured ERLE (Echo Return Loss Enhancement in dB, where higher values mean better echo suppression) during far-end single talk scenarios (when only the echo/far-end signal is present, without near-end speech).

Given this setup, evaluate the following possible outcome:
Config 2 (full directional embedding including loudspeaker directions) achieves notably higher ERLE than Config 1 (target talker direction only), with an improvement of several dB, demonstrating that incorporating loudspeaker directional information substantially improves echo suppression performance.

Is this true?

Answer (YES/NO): NO